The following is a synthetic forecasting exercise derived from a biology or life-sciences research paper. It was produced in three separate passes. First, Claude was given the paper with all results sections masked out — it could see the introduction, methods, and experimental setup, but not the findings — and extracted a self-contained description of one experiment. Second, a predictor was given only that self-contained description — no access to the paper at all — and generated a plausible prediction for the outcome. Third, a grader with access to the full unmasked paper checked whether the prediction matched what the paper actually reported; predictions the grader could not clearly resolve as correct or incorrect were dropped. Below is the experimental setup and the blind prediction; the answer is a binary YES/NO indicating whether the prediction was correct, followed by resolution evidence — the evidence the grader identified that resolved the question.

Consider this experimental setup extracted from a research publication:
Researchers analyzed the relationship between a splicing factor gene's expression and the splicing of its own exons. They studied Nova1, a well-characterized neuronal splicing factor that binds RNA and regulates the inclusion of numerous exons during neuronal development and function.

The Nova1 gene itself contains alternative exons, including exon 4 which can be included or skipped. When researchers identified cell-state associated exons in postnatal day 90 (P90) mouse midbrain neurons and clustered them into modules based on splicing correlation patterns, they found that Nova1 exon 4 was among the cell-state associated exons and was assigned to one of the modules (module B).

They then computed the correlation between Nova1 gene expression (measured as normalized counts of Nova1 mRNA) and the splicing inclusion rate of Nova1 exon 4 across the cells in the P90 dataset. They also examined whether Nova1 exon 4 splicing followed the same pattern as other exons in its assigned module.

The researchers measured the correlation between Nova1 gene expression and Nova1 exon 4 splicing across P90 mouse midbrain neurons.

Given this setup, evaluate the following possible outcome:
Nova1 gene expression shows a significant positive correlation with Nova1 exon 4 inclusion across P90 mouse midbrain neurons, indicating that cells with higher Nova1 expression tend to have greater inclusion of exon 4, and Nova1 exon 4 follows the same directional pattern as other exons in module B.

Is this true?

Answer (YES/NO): NO